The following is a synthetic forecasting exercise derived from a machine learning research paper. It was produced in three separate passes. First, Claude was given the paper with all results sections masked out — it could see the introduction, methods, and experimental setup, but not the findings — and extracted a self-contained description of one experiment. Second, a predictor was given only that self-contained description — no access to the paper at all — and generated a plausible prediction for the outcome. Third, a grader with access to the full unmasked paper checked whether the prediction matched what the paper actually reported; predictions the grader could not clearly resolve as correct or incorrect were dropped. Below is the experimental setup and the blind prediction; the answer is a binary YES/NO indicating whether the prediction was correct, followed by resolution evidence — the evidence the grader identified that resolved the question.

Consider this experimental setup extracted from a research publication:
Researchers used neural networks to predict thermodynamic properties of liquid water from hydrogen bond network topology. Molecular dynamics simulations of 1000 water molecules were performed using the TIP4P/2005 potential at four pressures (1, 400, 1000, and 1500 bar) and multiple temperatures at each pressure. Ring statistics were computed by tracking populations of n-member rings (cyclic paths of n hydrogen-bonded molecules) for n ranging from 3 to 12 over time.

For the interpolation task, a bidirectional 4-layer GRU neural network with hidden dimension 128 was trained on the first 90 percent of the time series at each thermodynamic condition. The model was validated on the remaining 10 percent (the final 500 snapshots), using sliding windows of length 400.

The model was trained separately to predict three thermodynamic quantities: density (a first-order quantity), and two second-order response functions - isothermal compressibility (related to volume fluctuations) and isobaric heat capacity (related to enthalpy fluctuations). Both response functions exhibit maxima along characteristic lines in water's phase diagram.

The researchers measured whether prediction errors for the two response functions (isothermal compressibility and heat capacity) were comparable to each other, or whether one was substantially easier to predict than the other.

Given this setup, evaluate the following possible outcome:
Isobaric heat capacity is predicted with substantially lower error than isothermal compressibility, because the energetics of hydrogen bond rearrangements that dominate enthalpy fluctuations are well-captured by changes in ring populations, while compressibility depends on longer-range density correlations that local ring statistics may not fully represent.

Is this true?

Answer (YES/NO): YES